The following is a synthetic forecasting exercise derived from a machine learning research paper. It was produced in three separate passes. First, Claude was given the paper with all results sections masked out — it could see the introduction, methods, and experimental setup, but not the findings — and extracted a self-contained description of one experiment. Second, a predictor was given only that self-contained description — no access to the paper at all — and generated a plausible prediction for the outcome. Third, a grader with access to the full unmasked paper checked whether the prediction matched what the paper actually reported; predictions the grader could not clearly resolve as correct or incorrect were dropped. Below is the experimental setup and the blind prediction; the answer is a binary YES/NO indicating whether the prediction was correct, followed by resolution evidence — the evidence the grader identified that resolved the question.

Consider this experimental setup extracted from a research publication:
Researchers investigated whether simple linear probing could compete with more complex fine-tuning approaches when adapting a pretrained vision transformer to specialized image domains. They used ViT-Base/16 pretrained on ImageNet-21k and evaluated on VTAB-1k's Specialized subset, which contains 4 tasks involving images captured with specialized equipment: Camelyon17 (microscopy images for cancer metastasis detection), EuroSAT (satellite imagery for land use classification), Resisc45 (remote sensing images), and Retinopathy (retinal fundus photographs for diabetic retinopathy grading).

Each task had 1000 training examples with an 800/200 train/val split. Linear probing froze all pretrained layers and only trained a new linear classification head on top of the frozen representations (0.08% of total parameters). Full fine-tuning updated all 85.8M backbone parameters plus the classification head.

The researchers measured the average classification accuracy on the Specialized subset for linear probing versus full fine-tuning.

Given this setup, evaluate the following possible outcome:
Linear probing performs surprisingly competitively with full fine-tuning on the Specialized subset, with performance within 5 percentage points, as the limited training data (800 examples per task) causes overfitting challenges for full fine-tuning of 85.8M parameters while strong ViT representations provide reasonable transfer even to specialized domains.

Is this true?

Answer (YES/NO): NO